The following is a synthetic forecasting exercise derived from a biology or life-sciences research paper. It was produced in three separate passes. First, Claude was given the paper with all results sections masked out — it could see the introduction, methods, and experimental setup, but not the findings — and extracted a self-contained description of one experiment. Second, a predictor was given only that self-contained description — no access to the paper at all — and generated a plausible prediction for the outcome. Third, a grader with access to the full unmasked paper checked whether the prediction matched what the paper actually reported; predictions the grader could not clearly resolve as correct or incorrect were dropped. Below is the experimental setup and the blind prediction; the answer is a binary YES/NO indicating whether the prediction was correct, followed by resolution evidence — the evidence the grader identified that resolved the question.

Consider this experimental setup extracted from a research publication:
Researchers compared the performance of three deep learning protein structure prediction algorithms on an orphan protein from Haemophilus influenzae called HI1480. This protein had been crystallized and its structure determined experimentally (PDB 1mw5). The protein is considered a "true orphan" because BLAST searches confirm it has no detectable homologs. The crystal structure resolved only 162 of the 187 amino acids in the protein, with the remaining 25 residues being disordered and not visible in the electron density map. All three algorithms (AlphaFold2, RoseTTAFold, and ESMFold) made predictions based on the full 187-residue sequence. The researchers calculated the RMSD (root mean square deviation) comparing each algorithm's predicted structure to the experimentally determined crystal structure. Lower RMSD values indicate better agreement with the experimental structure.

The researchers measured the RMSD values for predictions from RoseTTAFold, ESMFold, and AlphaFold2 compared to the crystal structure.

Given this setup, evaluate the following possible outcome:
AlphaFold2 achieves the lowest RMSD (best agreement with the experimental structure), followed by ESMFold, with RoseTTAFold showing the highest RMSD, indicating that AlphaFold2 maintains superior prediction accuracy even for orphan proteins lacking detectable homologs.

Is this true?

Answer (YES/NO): NO